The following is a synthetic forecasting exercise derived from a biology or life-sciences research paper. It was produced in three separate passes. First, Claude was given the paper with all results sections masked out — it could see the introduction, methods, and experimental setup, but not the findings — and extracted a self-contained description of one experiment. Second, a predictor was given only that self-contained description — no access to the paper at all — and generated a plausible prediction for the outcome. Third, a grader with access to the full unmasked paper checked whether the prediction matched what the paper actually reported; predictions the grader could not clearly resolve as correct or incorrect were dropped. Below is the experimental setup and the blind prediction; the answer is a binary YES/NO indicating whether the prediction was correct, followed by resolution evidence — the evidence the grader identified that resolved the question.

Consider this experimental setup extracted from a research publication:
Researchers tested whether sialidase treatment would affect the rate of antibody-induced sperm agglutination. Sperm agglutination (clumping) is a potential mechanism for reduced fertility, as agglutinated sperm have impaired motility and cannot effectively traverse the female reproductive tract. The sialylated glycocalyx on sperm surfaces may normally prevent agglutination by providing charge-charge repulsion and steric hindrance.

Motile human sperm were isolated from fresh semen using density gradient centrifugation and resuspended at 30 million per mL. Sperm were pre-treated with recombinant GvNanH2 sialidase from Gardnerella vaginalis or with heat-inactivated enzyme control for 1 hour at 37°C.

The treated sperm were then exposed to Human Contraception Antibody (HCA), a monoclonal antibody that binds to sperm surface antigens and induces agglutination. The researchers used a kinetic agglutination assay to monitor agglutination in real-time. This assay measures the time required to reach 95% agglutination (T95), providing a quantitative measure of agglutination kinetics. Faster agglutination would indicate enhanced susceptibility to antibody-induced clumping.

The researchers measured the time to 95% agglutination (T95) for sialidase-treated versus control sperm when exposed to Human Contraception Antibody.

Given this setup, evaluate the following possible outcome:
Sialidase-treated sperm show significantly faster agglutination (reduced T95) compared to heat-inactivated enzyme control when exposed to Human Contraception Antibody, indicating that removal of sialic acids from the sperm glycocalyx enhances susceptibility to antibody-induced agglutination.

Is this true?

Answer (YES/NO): YES